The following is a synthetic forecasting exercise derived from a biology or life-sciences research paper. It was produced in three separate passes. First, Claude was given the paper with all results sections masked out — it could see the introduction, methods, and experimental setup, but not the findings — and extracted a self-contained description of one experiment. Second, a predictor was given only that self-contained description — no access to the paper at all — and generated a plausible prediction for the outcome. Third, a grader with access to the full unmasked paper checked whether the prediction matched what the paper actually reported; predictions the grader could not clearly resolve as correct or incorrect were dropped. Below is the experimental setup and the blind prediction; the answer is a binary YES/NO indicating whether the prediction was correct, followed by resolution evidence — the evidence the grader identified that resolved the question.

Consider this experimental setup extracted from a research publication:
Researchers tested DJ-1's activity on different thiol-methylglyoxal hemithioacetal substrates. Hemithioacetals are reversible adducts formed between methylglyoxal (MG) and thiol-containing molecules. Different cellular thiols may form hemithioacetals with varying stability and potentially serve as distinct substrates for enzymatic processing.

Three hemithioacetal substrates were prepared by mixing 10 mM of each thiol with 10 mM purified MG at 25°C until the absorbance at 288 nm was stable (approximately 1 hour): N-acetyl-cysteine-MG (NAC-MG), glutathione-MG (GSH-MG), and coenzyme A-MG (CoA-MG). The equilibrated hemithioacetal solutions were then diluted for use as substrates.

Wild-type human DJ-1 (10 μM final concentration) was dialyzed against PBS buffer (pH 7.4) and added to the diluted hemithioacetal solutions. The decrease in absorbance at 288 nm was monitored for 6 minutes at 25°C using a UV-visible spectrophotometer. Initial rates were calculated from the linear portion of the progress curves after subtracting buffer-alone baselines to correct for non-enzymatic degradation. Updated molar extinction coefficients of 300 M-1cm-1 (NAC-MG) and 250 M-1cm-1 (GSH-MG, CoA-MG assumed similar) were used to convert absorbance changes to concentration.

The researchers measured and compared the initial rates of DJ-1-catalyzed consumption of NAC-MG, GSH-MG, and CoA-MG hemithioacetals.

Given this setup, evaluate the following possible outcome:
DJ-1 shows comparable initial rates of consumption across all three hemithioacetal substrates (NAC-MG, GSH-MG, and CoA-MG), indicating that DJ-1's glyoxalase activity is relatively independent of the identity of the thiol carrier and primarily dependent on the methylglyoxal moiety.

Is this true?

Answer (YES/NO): YES